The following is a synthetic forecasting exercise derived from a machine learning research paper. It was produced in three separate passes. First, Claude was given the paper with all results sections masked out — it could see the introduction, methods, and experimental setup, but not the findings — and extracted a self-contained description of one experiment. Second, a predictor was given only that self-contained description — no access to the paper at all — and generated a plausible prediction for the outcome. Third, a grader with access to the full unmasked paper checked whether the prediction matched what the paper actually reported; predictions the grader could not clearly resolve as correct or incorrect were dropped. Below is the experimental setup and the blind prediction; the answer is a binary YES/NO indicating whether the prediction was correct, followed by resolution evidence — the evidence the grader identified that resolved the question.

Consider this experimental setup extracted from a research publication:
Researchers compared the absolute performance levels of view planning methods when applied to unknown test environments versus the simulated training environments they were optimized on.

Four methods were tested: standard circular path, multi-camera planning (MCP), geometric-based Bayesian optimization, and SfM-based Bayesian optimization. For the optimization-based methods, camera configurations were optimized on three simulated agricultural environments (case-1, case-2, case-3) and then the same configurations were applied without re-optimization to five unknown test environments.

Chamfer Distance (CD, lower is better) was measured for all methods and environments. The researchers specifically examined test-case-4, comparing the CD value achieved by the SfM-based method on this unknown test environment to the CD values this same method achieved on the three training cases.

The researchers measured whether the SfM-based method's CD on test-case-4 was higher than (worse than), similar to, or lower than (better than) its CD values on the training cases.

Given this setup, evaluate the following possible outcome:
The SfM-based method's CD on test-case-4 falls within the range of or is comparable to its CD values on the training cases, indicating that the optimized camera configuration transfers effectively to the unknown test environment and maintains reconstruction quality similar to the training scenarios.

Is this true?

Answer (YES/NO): YES